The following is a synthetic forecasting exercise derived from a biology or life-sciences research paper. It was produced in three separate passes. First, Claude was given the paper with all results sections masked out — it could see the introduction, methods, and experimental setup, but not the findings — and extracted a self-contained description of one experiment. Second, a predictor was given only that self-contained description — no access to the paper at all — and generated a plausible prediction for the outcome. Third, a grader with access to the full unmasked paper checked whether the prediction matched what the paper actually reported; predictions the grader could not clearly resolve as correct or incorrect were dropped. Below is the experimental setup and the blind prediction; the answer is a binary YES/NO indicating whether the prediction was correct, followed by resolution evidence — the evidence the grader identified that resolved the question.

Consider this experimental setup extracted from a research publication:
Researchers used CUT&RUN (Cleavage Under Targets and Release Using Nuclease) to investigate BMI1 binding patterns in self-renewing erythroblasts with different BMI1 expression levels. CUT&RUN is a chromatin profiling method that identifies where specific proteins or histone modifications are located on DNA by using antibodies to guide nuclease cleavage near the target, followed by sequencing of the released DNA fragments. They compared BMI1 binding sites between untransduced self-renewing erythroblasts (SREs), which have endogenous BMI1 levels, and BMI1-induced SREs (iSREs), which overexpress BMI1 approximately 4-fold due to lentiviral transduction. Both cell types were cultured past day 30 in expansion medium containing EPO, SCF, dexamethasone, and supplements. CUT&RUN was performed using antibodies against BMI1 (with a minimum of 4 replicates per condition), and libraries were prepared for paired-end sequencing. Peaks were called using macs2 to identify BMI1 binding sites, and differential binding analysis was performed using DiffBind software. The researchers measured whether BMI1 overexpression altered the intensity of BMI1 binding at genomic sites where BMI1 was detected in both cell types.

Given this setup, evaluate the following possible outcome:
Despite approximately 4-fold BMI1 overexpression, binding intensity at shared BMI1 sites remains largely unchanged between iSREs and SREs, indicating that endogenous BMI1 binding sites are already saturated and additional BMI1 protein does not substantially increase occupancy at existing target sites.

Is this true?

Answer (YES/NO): NO